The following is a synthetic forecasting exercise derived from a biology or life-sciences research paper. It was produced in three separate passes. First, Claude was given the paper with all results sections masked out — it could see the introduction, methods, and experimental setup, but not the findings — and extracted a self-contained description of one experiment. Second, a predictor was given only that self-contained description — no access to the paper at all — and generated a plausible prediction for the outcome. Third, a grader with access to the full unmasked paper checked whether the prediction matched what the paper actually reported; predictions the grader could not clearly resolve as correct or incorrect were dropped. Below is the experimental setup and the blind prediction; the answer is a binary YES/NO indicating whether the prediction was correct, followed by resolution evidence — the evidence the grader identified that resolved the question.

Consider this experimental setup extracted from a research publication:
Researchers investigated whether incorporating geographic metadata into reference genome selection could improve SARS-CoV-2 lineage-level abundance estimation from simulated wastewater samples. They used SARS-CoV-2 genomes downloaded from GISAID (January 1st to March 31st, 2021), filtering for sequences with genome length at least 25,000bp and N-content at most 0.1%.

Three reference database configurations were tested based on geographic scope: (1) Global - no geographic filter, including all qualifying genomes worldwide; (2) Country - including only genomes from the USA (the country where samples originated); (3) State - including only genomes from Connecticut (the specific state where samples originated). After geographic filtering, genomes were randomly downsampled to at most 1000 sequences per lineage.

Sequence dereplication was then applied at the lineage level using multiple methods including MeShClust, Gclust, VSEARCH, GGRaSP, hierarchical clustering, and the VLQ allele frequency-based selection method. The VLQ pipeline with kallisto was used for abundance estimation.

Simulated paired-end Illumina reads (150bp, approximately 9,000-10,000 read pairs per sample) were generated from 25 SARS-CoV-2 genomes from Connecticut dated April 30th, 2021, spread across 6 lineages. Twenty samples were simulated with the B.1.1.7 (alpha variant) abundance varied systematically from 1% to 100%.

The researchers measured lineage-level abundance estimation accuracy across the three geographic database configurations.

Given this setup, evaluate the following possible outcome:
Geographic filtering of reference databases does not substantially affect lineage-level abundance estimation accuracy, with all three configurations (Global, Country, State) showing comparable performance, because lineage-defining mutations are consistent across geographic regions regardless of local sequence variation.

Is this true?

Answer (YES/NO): NO